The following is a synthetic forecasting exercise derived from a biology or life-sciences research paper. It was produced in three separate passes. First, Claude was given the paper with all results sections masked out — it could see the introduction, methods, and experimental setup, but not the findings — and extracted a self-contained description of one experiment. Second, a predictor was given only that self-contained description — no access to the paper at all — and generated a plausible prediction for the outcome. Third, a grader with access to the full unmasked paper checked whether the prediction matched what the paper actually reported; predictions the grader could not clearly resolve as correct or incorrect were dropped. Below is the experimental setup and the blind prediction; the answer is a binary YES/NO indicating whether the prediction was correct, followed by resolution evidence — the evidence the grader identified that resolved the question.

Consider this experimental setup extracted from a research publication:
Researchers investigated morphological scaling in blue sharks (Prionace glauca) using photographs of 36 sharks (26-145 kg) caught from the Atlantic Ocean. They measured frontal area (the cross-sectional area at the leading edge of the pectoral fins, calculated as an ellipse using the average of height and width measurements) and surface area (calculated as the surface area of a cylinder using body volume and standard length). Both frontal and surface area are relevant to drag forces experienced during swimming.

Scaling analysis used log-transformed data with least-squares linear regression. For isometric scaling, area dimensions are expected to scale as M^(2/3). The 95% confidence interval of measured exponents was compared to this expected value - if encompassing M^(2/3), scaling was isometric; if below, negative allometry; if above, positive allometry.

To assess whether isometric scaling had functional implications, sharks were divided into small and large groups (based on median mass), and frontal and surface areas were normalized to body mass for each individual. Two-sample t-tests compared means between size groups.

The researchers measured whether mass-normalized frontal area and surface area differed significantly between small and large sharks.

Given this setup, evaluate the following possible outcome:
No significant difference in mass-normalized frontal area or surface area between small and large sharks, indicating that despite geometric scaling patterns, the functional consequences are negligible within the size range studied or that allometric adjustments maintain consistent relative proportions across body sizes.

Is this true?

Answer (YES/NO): NO